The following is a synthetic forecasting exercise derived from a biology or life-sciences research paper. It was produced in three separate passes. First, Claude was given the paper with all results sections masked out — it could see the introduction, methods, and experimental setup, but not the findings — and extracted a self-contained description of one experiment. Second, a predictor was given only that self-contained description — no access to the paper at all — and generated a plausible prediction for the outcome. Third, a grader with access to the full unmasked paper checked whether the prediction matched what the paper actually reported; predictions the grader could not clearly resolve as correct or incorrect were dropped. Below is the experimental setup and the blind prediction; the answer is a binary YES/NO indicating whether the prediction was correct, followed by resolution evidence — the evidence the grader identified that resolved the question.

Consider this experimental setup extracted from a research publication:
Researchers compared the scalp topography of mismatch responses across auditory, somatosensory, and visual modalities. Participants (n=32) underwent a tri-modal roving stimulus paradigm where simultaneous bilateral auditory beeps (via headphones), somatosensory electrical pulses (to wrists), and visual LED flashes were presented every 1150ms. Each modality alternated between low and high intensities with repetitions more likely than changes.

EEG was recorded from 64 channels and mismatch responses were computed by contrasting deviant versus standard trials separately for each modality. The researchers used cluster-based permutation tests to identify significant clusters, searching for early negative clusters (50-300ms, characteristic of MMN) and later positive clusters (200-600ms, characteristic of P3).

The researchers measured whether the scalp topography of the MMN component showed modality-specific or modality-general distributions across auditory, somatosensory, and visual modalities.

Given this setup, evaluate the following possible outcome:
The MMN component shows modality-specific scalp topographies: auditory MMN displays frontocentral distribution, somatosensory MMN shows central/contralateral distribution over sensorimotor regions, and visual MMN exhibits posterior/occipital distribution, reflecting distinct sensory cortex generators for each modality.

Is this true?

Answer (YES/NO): NO